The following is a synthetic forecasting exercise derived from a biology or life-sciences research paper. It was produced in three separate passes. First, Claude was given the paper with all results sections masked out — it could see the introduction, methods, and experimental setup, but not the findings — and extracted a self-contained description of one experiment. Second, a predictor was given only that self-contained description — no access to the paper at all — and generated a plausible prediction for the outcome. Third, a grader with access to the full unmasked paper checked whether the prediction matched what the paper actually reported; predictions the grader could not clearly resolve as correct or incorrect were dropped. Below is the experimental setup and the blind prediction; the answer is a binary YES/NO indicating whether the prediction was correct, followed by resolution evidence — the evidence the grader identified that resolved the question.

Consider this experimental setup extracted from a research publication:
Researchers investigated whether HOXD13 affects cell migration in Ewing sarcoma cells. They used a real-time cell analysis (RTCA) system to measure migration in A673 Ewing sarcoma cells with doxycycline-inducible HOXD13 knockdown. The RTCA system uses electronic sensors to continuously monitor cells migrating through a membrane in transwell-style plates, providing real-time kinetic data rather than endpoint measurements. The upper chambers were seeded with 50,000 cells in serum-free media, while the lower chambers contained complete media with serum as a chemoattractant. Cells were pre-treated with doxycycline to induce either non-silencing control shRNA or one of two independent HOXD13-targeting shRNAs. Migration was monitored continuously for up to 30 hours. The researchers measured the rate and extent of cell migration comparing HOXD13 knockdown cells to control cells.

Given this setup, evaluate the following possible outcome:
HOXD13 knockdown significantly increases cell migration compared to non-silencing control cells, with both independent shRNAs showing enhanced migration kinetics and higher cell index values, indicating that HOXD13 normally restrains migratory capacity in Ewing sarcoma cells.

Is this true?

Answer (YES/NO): NO